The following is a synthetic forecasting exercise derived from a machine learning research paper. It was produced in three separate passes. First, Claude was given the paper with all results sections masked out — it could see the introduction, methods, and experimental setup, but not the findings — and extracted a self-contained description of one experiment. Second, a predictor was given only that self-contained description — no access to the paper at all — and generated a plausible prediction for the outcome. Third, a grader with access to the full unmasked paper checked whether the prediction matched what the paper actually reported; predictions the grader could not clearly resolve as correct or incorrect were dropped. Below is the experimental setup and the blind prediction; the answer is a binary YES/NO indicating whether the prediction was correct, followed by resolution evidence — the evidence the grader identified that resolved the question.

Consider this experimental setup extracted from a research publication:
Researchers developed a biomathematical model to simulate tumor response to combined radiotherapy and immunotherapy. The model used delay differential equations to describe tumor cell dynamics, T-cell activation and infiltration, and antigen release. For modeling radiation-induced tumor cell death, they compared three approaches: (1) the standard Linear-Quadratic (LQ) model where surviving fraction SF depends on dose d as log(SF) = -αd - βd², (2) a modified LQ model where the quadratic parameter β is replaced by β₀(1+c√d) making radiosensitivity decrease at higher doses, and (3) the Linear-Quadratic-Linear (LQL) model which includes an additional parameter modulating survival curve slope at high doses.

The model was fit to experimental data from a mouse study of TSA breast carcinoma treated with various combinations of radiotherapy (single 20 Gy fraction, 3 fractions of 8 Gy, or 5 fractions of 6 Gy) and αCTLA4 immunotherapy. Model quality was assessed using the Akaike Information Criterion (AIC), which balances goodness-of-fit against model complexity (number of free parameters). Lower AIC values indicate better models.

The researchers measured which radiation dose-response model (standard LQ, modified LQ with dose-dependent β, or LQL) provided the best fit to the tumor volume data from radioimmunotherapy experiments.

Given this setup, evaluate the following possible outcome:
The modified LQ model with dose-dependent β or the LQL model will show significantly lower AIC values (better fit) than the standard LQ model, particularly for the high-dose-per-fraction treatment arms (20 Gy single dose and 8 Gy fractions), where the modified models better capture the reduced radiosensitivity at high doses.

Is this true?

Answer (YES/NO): NO